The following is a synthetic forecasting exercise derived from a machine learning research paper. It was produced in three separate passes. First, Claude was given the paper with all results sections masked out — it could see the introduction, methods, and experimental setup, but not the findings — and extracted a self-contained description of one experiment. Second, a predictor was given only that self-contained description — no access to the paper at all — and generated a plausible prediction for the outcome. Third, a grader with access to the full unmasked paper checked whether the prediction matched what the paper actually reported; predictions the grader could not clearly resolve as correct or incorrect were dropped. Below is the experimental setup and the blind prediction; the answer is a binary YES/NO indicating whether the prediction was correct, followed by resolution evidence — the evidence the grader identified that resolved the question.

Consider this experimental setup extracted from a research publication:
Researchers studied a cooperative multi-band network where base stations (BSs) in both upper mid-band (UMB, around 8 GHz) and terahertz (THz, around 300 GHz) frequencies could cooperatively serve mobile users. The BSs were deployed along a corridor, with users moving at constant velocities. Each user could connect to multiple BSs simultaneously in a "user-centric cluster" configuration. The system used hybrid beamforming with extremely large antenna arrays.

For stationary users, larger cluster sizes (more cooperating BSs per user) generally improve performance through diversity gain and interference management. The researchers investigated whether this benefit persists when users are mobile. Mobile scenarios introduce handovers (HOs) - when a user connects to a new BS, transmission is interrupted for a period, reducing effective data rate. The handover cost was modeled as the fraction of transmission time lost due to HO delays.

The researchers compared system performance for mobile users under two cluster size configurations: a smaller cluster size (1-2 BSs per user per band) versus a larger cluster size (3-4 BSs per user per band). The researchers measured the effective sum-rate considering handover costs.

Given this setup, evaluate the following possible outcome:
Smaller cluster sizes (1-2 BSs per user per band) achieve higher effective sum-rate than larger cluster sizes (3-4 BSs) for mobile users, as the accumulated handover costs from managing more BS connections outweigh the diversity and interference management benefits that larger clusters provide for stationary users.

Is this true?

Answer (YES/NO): NO